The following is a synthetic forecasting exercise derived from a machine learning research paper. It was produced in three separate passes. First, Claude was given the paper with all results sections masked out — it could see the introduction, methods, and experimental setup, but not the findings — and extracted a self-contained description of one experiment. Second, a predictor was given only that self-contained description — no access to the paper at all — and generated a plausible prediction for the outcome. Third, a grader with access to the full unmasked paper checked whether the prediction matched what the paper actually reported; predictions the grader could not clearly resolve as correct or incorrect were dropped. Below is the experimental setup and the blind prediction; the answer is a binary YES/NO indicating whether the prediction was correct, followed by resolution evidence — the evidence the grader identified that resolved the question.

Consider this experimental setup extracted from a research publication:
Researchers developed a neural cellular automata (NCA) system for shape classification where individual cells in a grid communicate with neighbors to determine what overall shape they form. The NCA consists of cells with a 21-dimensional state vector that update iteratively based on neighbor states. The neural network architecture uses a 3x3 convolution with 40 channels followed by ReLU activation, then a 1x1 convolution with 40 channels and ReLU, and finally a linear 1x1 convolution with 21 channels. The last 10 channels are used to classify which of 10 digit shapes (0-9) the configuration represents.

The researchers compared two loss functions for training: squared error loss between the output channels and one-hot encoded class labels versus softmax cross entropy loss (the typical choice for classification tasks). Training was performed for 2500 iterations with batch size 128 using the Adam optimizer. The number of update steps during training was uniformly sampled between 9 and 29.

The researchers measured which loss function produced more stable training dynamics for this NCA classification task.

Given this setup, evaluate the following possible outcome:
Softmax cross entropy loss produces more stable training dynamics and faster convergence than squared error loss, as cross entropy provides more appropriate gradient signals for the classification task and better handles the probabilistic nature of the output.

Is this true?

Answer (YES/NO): NO